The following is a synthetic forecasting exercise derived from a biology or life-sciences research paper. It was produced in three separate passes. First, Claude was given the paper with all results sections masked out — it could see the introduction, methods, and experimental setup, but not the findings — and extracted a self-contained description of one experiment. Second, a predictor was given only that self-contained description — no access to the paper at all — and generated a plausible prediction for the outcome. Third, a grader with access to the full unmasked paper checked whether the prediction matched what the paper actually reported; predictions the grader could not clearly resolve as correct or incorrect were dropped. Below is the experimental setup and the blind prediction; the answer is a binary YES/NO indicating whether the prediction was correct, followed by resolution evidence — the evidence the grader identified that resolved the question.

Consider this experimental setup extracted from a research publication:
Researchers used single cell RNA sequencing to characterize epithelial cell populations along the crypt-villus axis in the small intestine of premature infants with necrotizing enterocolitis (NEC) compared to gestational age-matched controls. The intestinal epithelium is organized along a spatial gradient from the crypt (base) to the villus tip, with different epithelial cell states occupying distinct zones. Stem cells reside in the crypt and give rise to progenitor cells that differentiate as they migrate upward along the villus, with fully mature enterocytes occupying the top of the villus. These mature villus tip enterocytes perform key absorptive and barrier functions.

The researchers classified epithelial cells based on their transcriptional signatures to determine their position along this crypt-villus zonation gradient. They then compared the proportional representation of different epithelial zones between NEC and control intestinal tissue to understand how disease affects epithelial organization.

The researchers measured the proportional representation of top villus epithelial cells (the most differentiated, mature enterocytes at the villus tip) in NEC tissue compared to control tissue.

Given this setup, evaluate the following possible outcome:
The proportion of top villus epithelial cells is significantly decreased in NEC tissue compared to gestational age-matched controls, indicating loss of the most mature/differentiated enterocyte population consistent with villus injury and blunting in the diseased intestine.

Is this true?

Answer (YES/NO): YES